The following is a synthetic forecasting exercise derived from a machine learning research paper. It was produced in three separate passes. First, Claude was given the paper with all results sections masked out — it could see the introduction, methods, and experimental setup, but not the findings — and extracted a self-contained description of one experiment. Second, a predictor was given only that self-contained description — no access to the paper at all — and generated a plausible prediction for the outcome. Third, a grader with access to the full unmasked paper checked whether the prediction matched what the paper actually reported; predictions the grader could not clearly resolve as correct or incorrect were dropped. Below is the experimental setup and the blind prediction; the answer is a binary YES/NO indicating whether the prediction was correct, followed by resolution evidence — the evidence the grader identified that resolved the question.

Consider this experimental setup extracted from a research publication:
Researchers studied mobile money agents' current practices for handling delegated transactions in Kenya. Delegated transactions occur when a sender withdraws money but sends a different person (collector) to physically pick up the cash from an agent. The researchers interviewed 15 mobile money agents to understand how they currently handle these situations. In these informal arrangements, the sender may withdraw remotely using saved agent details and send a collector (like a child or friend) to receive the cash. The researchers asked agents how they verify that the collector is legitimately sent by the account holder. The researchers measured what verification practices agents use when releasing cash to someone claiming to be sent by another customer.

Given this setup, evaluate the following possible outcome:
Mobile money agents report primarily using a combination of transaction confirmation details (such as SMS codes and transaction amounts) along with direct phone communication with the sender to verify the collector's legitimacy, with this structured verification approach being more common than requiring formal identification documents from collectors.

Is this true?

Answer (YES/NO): NO